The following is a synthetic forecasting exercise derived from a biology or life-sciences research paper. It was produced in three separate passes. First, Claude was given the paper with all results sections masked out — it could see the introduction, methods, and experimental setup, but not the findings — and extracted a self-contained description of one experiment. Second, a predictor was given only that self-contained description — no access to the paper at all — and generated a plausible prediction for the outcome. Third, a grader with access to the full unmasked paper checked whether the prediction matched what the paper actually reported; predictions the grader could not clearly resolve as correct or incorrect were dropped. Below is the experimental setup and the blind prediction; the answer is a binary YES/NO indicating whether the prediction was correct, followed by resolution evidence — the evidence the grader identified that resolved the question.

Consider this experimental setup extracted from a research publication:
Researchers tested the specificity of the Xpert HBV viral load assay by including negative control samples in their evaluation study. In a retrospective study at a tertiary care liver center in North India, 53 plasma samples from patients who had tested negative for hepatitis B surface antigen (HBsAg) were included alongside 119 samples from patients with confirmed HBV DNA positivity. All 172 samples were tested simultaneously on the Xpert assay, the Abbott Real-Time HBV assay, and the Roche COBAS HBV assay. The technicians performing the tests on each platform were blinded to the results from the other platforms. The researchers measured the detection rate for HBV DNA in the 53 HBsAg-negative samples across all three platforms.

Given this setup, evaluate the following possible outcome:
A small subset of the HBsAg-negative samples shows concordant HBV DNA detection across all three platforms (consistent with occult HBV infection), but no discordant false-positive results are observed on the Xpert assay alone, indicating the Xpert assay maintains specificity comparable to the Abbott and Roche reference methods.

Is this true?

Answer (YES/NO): NO